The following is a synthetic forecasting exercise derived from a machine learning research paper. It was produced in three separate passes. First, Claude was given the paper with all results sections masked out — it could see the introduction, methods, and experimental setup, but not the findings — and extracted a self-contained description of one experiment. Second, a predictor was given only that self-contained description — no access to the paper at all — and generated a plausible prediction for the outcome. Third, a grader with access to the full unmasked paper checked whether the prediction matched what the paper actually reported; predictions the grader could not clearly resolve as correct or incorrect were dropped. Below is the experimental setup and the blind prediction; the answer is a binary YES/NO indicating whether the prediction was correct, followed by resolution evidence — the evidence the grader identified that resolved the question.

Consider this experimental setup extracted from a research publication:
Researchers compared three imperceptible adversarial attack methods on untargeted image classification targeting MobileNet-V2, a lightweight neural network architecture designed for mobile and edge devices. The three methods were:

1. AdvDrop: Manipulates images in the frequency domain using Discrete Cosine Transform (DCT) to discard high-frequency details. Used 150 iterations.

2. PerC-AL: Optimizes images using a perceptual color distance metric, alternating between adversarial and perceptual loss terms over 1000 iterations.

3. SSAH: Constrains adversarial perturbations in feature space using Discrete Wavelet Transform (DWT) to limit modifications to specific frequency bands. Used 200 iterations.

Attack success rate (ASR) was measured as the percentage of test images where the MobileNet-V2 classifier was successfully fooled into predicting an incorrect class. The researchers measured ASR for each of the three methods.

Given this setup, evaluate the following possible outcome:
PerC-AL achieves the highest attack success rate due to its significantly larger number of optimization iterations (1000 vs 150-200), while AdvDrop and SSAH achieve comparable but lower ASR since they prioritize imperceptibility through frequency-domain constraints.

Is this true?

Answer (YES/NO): YES